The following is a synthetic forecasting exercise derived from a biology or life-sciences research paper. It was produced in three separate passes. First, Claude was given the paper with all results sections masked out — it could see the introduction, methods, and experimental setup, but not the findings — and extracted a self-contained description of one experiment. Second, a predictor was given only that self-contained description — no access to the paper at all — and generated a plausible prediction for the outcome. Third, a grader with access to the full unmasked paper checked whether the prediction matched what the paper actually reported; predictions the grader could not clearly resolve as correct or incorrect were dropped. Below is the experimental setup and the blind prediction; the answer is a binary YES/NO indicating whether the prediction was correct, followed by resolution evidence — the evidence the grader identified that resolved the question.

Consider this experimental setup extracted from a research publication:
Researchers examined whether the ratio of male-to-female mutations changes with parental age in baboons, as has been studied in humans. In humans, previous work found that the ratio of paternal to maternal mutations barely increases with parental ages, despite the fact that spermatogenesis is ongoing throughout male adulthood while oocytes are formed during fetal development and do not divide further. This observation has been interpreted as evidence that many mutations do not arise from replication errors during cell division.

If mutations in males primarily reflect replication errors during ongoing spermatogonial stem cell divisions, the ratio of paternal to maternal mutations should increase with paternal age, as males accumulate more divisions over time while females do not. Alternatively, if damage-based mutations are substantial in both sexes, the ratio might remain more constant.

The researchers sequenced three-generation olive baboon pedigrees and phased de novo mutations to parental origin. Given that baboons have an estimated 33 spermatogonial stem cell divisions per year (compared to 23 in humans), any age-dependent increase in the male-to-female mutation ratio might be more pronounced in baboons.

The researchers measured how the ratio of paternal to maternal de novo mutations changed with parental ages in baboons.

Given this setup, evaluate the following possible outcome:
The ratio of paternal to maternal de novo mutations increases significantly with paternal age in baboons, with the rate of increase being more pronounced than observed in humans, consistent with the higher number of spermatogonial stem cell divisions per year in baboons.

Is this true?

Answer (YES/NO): NO